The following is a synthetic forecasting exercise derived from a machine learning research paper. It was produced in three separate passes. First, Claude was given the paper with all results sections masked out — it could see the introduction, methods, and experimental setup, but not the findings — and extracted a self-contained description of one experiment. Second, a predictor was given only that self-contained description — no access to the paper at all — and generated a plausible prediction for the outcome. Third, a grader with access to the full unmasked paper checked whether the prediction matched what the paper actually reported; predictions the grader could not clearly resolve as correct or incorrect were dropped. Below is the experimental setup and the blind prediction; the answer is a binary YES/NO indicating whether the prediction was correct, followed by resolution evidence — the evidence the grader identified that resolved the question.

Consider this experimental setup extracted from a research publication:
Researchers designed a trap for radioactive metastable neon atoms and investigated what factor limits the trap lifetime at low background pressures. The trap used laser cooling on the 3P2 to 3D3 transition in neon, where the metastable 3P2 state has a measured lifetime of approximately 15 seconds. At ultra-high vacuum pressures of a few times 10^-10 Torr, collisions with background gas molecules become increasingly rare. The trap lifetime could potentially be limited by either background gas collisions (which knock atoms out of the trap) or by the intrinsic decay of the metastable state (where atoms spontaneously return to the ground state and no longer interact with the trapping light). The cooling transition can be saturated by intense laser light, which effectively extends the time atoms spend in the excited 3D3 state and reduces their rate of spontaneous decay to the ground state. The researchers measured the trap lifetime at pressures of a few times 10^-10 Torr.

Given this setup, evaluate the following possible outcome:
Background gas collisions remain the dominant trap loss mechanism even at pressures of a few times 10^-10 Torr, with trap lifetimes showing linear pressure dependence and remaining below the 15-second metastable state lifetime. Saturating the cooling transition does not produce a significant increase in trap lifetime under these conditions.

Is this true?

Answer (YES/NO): NO